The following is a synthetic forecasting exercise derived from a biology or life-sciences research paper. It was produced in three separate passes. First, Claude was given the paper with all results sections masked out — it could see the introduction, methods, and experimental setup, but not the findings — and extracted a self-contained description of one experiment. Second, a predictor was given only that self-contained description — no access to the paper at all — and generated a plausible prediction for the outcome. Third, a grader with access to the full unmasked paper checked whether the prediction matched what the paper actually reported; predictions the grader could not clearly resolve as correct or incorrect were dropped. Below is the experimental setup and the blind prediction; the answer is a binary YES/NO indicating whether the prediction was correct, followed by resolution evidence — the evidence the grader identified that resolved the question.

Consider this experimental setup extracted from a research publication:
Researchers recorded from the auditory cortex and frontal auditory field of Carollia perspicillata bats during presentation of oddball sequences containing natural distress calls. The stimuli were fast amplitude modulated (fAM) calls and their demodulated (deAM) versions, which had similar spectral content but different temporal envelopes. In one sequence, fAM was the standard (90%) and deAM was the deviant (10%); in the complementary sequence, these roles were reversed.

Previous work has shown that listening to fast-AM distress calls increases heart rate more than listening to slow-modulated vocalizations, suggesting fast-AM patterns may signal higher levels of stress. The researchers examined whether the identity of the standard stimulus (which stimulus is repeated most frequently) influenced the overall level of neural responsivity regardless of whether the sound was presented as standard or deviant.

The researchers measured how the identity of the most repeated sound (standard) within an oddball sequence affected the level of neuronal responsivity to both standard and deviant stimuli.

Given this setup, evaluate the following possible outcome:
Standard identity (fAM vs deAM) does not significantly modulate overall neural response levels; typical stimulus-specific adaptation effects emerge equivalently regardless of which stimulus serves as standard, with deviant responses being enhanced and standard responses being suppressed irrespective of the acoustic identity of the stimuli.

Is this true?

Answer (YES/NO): NO